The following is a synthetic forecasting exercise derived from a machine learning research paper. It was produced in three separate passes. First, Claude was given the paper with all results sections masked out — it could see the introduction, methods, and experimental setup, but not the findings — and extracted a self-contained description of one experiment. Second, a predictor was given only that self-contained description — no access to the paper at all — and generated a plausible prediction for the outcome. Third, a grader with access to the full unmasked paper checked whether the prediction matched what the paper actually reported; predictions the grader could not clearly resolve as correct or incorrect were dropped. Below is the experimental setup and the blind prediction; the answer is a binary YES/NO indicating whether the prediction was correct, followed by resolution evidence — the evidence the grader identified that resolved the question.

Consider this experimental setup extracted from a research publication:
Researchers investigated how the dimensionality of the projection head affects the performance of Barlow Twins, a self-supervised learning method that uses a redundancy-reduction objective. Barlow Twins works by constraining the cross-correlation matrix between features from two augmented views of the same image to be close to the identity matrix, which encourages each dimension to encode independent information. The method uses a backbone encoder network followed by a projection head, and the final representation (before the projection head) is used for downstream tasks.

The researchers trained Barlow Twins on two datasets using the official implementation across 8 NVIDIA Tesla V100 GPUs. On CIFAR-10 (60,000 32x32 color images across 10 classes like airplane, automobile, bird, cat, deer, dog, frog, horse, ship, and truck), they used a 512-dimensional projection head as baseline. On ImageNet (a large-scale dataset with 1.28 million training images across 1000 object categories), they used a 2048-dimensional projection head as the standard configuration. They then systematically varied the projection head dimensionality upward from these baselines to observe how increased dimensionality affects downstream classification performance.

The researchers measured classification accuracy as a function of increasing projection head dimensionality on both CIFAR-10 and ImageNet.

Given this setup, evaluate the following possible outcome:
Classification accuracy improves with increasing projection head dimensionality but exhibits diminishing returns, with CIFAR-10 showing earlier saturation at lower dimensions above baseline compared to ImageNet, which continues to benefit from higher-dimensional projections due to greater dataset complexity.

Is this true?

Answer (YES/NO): NO